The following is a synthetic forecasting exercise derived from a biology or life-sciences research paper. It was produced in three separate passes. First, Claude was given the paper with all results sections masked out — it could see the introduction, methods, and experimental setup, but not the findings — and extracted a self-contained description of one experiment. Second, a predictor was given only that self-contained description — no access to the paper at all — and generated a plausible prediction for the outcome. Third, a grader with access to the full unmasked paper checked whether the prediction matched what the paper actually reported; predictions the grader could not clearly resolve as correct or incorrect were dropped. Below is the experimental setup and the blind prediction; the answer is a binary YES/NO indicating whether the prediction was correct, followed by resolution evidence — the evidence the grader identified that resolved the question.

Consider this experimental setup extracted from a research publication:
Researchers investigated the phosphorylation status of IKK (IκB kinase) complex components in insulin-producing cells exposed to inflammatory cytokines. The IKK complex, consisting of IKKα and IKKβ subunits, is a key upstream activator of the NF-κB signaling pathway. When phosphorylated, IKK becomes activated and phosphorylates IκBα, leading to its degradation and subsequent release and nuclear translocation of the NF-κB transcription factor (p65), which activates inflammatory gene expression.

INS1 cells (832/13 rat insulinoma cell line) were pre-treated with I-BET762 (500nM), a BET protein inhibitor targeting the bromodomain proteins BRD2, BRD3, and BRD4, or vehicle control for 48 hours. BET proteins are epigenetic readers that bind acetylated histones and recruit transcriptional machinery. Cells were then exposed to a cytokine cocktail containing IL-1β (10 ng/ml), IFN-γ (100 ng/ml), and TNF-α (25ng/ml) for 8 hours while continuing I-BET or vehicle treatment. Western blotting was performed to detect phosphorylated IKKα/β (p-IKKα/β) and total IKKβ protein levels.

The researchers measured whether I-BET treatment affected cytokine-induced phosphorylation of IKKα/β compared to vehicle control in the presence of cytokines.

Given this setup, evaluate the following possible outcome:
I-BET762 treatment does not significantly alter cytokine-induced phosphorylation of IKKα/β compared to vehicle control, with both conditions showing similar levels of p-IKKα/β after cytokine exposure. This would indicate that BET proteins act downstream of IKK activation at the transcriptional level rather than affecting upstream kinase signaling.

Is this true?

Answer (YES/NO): NO